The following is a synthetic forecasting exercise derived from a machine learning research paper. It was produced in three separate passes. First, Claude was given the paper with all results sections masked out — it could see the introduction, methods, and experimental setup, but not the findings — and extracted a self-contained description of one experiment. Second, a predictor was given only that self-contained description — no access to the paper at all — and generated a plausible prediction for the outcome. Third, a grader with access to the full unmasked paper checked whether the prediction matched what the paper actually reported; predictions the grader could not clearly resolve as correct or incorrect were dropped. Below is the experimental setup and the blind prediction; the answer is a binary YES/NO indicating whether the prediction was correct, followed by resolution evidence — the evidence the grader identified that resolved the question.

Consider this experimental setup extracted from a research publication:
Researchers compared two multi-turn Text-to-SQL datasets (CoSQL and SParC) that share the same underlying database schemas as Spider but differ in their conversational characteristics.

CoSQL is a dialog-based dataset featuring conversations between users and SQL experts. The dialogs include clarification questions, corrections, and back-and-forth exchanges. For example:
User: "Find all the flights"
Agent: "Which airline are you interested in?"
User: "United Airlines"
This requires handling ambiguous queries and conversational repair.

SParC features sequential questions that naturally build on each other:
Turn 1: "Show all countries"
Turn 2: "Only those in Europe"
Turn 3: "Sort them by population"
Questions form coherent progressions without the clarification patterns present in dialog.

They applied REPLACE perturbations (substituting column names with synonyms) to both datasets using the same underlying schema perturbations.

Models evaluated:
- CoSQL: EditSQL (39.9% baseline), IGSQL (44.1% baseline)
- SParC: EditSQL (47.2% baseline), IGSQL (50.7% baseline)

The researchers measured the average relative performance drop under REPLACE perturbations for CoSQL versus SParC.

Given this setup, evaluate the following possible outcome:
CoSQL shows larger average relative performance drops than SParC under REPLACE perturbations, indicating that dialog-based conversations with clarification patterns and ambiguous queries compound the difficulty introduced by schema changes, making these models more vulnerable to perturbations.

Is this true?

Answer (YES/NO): YES